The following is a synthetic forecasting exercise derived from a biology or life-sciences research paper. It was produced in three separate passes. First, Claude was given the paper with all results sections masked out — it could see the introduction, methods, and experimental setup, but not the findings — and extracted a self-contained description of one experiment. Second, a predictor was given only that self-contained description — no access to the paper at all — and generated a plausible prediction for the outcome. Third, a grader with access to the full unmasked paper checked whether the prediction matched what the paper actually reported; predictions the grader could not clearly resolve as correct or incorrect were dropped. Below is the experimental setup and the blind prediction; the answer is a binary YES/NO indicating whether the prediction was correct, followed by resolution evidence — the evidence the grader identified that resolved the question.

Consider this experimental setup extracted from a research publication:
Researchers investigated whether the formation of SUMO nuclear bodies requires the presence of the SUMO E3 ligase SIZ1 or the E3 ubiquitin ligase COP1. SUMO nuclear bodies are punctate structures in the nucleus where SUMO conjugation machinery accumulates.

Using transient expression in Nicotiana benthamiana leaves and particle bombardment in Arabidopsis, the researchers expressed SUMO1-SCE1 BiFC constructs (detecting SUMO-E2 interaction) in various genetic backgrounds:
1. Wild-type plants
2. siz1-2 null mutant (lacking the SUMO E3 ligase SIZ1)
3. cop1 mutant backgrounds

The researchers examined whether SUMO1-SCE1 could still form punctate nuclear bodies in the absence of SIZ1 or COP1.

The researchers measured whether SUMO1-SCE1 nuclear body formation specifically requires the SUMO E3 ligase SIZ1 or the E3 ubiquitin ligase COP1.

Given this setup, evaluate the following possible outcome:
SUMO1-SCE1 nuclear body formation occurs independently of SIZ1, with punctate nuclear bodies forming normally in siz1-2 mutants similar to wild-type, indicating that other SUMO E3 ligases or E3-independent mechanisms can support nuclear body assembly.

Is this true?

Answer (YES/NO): YES